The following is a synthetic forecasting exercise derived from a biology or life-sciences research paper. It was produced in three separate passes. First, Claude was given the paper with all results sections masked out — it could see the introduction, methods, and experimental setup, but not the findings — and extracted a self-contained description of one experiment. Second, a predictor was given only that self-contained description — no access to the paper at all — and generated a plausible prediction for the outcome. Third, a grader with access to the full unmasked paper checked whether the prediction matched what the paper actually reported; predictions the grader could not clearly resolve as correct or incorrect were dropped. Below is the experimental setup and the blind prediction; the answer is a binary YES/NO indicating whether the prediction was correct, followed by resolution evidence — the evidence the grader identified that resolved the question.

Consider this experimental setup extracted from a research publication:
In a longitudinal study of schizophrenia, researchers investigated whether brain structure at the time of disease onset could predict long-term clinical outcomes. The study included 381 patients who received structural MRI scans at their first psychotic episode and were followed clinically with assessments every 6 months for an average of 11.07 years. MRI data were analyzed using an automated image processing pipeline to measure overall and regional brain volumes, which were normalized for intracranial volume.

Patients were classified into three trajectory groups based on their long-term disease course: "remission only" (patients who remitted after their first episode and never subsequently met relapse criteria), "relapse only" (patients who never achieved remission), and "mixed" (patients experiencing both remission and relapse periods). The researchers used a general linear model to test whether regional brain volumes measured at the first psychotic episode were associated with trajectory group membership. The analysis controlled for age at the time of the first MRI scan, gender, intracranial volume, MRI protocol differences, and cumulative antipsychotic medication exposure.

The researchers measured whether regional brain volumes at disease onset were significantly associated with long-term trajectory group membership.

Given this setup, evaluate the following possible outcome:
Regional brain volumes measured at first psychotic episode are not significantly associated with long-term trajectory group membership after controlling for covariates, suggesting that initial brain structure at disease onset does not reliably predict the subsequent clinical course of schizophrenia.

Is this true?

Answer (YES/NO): NO